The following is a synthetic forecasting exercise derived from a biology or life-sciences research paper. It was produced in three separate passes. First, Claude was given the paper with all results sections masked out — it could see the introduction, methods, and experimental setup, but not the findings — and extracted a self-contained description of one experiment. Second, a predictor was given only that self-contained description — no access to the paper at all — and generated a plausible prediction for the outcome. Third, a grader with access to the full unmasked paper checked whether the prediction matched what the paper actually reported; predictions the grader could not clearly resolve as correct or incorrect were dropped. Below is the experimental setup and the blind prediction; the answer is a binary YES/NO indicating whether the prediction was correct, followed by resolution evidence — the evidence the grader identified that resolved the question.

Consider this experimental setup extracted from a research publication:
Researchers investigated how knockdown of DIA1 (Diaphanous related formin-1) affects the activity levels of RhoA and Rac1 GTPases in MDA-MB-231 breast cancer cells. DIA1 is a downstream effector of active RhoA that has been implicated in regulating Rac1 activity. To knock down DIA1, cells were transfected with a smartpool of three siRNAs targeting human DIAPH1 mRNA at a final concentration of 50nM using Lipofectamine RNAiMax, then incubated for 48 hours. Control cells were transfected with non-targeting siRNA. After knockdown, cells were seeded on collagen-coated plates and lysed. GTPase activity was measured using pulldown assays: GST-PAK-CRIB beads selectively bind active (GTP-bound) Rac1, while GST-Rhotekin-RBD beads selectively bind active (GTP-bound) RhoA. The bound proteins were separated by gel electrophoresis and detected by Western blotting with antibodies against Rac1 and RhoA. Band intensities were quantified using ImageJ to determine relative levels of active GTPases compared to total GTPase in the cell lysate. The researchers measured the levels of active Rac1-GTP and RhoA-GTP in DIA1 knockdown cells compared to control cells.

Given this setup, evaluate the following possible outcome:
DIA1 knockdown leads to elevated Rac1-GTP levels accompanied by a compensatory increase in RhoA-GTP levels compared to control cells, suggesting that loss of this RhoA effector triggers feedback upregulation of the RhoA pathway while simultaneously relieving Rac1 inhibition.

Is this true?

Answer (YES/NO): NO